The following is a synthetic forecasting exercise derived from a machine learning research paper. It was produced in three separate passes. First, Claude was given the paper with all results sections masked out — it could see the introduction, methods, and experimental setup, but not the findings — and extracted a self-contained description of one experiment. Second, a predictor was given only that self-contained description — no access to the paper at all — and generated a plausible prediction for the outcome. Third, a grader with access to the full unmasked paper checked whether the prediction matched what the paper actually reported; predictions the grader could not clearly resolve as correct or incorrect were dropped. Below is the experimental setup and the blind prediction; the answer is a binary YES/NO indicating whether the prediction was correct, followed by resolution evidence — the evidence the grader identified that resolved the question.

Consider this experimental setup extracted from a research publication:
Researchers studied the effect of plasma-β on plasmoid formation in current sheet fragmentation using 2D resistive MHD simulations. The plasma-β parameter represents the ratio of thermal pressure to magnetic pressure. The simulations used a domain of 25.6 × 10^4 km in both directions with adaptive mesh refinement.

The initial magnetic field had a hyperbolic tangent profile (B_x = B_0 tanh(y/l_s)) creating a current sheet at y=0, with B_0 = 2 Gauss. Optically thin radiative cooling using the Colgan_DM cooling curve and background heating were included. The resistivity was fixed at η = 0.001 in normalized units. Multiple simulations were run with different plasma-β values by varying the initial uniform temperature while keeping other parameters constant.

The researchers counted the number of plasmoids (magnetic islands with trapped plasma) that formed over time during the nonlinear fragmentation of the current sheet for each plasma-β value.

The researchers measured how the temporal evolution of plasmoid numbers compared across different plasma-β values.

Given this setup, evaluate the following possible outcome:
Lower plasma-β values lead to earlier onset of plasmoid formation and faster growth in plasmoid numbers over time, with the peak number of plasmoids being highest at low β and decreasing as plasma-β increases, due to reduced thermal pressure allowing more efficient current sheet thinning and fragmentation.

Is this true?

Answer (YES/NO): NO